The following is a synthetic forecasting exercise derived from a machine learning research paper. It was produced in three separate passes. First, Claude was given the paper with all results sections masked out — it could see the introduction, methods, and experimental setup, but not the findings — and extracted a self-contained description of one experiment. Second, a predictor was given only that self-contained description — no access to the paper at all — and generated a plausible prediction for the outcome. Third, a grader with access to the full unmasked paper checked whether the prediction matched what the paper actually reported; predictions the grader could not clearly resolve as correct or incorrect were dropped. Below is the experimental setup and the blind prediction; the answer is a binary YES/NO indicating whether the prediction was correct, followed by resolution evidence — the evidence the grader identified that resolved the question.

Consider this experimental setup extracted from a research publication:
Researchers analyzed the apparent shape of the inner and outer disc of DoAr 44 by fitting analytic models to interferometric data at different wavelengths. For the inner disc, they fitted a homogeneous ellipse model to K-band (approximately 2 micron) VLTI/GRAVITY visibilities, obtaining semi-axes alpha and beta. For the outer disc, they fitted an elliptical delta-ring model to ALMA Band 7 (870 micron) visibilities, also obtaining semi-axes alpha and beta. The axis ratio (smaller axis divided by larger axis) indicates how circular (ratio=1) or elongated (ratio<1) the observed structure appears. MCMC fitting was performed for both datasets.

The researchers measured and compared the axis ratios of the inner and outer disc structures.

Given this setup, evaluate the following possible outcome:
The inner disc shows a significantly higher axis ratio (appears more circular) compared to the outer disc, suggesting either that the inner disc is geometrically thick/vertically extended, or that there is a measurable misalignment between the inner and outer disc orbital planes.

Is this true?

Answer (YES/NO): NO